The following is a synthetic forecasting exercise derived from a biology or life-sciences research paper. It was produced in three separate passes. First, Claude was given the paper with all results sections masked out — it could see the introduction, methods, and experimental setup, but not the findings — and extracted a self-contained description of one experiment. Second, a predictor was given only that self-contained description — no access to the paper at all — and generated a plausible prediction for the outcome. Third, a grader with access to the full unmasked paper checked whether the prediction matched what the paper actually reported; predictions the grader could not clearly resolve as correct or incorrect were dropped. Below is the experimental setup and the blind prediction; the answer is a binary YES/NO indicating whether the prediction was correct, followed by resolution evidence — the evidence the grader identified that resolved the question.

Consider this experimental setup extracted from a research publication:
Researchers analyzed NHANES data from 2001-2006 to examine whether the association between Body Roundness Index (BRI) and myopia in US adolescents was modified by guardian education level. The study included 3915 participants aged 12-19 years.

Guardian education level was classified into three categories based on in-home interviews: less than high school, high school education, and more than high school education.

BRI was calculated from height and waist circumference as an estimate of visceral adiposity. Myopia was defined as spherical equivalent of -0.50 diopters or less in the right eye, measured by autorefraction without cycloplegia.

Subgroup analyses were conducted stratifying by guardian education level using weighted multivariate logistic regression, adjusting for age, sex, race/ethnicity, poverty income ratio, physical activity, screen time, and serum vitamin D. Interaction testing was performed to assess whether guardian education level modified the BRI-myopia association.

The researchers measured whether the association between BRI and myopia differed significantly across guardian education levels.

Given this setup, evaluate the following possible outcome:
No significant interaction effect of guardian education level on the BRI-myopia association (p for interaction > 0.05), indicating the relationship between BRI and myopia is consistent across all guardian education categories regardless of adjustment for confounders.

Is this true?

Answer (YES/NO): YES